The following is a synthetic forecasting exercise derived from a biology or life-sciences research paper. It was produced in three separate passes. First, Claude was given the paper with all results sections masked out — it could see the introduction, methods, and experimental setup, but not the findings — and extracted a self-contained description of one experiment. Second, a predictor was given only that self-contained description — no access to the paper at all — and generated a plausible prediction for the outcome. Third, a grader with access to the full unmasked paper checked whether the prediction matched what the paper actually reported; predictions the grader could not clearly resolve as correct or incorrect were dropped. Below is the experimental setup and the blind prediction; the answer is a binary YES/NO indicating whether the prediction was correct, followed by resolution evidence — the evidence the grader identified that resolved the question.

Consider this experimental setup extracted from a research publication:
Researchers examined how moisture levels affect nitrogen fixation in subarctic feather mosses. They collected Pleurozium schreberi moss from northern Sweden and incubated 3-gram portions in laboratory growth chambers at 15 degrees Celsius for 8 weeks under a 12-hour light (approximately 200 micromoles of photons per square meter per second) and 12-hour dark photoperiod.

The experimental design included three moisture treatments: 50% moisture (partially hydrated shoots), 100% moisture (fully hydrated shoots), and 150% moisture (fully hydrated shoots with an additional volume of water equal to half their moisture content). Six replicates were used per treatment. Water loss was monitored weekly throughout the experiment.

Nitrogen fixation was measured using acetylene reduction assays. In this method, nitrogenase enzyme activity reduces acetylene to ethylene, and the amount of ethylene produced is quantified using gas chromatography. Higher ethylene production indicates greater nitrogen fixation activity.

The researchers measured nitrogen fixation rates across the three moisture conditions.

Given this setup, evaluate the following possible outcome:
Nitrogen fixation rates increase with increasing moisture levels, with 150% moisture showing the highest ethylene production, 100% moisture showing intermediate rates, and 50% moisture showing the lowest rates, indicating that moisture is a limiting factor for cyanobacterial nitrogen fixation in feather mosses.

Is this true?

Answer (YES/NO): YES